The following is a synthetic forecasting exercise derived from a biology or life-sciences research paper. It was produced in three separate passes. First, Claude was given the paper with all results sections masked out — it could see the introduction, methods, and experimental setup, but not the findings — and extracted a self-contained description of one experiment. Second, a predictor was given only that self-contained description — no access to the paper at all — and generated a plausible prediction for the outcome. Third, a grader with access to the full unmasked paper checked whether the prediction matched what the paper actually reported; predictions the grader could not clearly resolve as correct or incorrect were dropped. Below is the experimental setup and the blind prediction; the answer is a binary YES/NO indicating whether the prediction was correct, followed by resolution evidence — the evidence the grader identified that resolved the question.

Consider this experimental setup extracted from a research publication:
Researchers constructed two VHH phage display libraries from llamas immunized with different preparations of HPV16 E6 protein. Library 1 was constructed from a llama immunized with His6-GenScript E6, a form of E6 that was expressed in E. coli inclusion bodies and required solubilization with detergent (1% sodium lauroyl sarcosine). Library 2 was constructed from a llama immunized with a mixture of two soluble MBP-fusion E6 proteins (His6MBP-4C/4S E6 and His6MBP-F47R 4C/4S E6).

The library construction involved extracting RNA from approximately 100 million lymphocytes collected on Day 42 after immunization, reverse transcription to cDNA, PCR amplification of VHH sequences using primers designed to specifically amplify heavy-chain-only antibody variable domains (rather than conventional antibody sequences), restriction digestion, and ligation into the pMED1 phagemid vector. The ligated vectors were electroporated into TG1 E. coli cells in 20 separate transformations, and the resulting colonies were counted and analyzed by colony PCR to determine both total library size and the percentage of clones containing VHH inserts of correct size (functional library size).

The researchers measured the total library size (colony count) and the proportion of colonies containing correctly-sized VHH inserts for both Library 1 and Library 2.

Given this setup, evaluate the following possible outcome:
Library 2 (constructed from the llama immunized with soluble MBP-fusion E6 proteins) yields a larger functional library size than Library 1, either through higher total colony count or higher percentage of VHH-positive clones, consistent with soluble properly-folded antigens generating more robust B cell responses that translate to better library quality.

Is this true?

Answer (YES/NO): NO